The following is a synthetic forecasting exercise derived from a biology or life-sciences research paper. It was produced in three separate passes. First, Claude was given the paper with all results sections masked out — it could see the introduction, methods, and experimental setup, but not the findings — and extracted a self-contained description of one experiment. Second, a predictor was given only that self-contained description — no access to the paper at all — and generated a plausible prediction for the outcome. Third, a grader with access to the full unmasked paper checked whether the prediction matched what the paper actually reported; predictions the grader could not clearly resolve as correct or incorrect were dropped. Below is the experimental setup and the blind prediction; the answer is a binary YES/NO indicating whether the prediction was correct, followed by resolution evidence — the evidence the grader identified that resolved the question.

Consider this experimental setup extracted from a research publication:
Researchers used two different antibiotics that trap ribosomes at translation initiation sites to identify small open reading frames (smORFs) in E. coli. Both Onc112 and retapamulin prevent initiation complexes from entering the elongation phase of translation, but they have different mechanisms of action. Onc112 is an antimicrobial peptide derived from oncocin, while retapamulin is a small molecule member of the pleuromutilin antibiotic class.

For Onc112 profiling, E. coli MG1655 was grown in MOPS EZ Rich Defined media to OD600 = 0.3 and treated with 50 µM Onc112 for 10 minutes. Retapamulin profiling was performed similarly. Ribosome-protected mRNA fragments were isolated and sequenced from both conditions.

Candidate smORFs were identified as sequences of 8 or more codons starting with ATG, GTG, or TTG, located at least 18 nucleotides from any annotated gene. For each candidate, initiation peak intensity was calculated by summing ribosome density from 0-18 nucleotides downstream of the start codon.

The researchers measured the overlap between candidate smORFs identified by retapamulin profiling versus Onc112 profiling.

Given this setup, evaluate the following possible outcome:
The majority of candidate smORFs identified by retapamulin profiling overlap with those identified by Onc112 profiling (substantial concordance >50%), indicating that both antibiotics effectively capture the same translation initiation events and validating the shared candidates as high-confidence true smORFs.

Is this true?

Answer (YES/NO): YES